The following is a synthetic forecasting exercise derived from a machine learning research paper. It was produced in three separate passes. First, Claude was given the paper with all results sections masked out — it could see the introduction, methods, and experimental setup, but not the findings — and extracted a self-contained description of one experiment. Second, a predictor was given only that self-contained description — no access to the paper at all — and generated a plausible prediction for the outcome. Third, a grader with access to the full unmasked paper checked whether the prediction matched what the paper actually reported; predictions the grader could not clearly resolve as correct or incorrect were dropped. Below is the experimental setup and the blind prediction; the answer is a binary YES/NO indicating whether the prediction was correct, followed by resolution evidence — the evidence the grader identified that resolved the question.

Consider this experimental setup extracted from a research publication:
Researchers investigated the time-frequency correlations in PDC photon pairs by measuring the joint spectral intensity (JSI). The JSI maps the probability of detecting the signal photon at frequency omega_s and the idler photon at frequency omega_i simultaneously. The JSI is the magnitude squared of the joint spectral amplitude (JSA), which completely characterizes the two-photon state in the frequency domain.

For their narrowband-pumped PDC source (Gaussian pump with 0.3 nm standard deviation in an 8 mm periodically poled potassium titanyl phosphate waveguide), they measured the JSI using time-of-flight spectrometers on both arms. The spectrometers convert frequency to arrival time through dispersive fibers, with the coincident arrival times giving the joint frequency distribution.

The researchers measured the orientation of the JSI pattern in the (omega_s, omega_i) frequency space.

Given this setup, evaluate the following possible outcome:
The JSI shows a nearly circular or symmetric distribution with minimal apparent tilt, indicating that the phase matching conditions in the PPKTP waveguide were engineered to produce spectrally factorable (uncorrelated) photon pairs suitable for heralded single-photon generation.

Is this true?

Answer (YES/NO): NO